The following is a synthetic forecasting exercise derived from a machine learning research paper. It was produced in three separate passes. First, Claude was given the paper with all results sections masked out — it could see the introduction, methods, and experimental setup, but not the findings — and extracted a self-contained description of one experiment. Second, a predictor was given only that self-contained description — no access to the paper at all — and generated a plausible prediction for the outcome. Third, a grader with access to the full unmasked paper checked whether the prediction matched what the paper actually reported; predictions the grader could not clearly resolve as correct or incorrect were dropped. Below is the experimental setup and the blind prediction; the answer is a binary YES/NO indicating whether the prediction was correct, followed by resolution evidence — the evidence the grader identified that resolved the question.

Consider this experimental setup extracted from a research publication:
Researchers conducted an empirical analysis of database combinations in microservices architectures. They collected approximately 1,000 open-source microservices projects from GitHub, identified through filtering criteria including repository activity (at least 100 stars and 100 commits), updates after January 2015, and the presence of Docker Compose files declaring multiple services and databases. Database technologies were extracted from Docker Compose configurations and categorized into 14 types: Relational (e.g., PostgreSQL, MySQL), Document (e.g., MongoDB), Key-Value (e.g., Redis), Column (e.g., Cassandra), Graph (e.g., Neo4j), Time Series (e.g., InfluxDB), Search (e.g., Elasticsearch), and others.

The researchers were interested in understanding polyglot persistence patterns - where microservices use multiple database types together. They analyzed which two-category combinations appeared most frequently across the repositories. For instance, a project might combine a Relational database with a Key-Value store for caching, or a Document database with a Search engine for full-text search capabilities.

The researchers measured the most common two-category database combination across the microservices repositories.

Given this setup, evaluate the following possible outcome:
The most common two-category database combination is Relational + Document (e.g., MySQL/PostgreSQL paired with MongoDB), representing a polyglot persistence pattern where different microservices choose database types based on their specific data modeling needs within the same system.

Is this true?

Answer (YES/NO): NO